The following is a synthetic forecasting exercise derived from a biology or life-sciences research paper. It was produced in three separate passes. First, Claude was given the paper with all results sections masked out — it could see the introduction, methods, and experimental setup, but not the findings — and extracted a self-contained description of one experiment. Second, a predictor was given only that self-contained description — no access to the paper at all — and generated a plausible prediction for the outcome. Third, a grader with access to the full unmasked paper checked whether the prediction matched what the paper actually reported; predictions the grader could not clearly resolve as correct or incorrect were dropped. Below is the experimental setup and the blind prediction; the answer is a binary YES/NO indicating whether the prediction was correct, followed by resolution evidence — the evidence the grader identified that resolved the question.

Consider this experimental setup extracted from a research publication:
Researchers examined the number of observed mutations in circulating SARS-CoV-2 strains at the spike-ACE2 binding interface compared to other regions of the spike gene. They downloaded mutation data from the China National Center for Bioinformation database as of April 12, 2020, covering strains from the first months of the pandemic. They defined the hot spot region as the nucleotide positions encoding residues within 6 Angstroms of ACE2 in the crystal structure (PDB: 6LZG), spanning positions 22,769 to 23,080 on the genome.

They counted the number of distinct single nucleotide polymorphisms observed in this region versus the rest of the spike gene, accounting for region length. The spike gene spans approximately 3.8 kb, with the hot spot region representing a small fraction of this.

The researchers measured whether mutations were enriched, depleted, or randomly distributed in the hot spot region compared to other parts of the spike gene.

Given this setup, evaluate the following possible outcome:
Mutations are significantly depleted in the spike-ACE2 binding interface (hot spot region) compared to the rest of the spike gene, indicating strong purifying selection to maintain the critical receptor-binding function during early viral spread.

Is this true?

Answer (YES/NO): NO